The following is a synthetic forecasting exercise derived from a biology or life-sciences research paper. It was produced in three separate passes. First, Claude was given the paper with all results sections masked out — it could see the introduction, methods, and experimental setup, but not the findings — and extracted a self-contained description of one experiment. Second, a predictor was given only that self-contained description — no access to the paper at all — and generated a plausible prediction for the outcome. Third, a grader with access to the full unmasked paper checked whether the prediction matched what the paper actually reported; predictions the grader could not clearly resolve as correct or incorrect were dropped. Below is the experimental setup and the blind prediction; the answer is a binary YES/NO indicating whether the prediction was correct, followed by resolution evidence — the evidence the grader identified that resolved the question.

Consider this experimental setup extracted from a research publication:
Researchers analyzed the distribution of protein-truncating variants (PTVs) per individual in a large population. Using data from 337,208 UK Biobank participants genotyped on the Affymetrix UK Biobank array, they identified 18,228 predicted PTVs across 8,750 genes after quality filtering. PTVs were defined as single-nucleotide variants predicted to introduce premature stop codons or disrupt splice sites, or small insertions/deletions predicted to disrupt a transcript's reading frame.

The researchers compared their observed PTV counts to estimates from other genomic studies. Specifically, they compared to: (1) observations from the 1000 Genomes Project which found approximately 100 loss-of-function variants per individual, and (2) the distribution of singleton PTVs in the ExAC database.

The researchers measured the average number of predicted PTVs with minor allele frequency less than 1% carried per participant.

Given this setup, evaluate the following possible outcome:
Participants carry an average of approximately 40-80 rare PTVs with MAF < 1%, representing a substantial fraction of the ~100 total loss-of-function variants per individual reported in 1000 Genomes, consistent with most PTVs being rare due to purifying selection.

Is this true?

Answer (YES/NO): NO